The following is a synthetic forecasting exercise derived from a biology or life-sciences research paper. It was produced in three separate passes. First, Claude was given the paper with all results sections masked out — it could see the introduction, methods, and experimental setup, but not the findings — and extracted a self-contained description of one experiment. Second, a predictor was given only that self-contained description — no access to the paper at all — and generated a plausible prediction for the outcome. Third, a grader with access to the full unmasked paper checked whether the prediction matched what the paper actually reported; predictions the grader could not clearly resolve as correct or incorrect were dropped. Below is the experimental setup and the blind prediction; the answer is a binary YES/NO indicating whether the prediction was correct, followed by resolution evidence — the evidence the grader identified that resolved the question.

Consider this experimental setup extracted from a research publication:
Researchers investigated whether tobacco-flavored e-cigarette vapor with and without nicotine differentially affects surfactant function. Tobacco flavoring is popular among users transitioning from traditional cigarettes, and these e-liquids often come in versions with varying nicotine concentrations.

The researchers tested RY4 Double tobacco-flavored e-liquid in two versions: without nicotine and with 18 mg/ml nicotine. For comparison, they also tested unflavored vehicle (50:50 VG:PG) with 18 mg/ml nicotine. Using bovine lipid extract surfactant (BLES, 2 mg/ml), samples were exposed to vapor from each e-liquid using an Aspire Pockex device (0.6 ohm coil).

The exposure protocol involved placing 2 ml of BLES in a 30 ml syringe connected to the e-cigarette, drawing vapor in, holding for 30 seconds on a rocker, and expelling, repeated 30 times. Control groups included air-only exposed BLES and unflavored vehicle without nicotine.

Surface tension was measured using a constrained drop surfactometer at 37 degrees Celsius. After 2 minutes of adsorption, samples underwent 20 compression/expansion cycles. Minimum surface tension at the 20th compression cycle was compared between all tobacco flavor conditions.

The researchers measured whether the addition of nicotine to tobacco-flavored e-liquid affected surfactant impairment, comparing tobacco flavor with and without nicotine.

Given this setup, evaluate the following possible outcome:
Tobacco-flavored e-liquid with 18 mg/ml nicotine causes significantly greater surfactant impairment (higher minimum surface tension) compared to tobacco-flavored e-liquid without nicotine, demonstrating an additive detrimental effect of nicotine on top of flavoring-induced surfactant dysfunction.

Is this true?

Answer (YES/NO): NO